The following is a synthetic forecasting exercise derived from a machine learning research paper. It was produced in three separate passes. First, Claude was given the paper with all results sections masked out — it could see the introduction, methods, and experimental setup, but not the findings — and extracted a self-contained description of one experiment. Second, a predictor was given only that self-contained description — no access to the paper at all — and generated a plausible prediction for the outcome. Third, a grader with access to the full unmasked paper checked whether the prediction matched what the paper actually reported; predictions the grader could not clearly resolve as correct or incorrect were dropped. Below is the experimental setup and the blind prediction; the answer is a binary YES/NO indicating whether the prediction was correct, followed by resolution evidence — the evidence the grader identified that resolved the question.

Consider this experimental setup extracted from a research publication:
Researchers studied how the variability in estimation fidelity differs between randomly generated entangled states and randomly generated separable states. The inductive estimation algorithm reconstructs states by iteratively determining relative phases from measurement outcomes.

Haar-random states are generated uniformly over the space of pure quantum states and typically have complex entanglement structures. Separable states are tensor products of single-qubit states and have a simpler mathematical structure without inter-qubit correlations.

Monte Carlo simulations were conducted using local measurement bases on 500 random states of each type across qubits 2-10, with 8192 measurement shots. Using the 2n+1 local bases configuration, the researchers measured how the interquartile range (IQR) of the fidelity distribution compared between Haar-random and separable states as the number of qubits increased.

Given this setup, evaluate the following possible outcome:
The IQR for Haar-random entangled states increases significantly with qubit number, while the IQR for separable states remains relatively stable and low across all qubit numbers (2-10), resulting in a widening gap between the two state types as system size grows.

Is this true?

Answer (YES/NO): NO